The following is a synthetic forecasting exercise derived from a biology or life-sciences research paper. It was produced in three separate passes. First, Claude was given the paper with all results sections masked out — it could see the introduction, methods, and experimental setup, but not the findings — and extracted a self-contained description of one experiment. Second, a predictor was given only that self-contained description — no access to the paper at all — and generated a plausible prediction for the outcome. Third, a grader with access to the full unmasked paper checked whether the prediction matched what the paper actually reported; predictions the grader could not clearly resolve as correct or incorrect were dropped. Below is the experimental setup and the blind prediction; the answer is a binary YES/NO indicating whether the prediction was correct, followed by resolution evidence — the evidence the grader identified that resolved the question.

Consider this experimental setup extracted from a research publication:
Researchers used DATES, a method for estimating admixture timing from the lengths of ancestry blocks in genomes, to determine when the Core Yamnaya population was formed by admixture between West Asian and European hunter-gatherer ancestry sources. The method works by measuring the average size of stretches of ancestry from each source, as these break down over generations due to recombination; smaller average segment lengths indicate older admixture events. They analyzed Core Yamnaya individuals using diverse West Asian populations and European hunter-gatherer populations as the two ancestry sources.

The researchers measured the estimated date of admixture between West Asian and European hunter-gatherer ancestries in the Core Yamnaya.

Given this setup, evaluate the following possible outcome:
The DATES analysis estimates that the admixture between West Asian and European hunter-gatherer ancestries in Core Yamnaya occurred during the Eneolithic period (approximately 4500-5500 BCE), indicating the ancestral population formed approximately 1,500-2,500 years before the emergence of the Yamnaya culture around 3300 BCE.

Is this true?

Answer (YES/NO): NO